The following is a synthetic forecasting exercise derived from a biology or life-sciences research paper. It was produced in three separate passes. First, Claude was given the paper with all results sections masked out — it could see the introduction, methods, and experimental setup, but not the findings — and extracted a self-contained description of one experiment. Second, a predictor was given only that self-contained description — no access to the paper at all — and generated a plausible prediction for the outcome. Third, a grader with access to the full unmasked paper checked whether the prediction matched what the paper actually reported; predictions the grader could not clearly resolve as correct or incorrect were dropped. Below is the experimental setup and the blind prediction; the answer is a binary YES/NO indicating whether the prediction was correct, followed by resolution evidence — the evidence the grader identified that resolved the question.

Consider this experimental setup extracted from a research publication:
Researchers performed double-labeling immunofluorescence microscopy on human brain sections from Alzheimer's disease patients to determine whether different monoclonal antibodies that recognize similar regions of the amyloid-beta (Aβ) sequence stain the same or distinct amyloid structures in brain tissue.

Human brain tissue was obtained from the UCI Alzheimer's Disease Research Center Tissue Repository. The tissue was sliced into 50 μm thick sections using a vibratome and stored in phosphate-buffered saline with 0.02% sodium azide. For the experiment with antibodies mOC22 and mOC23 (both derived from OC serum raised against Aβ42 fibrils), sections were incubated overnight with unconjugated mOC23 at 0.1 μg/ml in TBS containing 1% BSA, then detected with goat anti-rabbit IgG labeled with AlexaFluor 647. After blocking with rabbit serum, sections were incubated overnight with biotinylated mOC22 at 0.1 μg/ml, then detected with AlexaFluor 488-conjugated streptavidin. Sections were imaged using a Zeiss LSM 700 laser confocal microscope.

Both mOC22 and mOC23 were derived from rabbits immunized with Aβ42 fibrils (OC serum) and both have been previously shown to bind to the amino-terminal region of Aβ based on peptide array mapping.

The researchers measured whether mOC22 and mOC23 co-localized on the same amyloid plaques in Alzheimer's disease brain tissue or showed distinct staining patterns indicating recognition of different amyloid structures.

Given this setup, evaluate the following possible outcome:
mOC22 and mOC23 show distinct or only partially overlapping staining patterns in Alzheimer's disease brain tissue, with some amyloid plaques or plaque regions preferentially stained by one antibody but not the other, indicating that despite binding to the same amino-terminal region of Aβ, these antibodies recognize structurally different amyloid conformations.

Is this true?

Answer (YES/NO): YES